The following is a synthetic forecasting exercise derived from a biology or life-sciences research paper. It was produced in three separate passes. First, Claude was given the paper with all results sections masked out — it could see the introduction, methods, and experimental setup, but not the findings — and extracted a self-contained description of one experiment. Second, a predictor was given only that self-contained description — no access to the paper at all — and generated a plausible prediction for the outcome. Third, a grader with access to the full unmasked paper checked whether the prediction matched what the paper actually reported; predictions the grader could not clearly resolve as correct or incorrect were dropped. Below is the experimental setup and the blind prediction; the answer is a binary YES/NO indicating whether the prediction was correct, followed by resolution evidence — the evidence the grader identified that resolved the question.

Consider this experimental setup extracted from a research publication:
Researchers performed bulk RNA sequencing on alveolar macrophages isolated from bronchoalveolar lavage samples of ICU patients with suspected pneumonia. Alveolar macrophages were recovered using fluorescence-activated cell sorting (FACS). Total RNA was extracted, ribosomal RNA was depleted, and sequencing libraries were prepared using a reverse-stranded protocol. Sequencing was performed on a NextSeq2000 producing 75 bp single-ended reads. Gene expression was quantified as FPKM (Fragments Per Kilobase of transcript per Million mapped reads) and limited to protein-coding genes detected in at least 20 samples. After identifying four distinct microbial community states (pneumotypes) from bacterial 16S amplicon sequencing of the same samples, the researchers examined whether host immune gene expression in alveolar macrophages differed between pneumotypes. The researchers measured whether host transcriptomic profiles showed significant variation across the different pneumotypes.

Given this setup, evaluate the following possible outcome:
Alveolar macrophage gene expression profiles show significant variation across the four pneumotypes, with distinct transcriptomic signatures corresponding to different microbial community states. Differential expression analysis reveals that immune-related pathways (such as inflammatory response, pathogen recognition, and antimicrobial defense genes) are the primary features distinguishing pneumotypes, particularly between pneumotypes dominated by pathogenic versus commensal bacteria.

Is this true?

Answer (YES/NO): NO